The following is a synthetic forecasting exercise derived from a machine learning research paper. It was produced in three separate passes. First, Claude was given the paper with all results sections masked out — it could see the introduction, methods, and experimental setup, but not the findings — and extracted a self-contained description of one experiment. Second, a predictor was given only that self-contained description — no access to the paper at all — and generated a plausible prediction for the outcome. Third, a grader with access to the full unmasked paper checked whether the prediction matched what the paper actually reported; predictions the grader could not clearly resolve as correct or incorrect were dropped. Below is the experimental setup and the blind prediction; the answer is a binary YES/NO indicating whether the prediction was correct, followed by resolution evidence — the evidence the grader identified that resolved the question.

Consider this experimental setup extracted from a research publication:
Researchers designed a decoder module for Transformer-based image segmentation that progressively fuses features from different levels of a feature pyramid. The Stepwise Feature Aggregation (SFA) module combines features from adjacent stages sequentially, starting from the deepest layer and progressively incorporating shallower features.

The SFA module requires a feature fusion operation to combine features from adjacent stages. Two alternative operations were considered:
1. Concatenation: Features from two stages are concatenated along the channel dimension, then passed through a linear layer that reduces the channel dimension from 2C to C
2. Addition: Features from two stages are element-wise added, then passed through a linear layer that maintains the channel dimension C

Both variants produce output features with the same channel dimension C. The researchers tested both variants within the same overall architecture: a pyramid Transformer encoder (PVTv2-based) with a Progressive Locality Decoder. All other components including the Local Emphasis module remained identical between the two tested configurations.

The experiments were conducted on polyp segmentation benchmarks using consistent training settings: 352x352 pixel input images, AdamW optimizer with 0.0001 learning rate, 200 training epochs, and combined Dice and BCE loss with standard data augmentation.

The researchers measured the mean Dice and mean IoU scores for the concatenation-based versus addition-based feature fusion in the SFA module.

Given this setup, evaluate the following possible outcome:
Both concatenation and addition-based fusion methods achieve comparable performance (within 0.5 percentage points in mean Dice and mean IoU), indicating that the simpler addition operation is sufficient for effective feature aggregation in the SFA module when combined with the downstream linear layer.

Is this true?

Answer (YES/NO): NO